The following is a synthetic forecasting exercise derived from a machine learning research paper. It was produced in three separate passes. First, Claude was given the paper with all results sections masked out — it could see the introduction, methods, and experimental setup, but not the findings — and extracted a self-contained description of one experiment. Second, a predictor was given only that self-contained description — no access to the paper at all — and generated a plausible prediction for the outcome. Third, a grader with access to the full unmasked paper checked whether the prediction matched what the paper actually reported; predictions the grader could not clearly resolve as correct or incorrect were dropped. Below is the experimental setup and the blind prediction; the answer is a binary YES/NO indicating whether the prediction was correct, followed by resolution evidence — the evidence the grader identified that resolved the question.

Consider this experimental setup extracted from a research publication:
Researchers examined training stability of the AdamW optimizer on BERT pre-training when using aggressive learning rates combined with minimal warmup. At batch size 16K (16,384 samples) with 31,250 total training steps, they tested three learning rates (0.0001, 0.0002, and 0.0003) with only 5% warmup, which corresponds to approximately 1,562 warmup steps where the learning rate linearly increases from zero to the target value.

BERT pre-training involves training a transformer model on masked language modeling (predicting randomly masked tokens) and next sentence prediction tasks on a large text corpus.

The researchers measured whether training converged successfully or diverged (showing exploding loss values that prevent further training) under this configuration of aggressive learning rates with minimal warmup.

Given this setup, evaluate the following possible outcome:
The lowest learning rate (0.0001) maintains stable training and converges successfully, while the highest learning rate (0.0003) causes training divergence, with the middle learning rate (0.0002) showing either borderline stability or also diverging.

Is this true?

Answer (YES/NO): NO